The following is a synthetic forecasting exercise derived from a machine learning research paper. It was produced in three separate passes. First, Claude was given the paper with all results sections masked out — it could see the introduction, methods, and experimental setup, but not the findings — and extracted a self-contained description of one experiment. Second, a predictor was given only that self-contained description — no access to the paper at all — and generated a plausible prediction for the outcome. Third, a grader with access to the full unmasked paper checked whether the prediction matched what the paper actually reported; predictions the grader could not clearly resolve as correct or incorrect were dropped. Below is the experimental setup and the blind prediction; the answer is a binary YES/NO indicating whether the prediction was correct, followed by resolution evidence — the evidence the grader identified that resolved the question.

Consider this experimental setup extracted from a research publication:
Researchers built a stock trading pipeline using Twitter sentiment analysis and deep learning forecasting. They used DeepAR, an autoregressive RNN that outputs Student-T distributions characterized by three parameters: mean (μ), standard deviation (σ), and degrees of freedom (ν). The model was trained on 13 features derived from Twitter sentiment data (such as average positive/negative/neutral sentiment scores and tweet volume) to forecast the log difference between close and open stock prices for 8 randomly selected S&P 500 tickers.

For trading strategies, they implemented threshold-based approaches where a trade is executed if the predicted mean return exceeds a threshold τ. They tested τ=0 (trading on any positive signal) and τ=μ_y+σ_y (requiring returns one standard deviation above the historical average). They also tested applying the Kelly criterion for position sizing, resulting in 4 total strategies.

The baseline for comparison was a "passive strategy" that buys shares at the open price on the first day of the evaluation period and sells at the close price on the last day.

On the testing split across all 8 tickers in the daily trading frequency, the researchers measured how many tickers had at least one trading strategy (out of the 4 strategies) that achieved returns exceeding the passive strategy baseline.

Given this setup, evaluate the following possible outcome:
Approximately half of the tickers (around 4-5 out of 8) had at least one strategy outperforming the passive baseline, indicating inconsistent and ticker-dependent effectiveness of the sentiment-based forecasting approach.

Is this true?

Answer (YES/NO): YES